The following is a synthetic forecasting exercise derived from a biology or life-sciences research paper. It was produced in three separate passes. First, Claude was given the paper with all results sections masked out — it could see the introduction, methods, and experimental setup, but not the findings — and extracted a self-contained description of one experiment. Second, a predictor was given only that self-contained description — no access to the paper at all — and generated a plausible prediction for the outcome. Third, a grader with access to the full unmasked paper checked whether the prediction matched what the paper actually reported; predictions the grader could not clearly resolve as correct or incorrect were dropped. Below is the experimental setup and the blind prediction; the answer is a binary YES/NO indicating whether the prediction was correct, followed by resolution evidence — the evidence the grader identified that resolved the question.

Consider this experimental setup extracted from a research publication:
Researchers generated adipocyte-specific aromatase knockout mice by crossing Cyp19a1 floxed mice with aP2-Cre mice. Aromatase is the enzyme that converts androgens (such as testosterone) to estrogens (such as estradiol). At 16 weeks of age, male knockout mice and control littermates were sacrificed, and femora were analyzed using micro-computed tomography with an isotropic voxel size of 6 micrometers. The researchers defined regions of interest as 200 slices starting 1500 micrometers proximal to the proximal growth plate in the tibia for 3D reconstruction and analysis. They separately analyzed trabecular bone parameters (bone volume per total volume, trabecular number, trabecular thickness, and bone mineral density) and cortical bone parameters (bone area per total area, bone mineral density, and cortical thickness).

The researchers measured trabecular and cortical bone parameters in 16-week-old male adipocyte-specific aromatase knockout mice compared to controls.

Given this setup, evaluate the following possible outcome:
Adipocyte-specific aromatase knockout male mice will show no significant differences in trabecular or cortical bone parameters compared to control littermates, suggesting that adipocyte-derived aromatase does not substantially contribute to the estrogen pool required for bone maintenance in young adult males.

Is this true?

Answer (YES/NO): NO